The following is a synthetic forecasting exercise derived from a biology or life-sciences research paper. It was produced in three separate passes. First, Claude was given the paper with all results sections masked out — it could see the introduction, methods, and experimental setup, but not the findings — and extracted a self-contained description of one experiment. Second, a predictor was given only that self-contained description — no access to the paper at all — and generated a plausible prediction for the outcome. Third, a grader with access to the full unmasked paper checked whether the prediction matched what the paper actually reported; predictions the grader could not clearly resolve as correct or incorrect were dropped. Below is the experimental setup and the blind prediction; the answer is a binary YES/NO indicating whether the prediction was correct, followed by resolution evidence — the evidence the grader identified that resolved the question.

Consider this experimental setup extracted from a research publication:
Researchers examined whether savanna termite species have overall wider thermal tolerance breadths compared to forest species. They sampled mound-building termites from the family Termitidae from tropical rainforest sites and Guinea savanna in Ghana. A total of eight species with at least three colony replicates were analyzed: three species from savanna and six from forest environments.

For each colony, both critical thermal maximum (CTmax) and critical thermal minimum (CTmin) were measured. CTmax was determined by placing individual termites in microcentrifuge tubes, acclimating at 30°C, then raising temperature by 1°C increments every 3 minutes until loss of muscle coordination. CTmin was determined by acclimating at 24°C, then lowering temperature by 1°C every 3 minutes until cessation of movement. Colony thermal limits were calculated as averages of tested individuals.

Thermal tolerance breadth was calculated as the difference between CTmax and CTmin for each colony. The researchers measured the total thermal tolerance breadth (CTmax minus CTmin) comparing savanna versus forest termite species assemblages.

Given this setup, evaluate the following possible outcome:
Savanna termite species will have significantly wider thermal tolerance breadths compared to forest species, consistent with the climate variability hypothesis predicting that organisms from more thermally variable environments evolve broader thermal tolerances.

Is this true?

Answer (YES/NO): YES